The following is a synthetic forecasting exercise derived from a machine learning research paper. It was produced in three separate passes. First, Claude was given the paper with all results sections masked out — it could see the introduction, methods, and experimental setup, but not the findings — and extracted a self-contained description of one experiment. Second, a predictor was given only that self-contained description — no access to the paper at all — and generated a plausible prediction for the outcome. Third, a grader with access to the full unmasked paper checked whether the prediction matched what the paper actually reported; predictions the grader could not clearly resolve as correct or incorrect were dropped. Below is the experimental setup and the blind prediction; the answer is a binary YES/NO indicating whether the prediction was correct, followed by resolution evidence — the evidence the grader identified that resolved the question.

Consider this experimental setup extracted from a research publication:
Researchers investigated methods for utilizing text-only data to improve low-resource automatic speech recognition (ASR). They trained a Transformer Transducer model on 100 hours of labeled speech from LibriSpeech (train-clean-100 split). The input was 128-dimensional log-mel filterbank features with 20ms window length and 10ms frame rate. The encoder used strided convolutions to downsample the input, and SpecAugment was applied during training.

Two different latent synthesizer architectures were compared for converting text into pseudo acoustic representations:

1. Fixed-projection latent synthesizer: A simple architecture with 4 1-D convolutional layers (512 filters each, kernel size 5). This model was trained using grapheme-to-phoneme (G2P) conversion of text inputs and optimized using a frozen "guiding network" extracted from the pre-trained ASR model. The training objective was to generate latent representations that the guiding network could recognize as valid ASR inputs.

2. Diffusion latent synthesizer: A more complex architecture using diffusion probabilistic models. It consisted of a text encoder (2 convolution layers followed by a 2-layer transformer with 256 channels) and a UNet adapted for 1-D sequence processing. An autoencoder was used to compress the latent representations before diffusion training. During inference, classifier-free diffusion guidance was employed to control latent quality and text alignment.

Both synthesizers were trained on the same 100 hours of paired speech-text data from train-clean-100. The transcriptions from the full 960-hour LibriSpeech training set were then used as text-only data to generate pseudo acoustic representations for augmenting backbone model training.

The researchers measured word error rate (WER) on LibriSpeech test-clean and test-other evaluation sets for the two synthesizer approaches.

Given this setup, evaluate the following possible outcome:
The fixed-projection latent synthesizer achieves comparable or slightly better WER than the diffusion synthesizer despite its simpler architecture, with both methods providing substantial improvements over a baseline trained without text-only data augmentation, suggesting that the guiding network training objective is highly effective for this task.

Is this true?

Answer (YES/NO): NO